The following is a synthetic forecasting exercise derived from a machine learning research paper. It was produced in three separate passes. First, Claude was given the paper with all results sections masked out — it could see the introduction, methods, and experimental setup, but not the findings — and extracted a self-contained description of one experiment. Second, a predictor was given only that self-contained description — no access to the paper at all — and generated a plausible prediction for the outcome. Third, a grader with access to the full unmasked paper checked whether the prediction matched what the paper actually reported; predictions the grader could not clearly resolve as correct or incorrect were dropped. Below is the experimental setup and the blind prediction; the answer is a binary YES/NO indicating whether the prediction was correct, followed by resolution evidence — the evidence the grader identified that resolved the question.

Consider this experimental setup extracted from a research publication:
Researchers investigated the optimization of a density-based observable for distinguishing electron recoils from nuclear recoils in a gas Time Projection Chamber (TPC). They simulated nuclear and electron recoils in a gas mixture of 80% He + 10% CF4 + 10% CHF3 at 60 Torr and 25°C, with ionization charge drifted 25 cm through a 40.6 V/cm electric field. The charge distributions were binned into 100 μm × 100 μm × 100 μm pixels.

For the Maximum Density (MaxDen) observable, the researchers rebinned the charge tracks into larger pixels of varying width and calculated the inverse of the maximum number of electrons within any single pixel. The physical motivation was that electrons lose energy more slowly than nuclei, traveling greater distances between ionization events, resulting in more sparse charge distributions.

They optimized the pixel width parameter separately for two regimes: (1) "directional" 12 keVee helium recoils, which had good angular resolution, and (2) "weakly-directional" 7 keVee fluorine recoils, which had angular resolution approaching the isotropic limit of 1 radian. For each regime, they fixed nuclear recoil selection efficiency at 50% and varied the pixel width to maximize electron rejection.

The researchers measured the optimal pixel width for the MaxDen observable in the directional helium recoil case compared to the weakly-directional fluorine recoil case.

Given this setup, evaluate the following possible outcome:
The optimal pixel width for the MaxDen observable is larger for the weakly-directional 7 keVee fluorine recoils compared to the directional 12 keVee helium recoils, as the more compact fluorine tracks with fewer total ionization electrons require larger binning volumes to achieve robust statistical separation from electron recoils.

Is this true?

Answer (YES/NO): NO